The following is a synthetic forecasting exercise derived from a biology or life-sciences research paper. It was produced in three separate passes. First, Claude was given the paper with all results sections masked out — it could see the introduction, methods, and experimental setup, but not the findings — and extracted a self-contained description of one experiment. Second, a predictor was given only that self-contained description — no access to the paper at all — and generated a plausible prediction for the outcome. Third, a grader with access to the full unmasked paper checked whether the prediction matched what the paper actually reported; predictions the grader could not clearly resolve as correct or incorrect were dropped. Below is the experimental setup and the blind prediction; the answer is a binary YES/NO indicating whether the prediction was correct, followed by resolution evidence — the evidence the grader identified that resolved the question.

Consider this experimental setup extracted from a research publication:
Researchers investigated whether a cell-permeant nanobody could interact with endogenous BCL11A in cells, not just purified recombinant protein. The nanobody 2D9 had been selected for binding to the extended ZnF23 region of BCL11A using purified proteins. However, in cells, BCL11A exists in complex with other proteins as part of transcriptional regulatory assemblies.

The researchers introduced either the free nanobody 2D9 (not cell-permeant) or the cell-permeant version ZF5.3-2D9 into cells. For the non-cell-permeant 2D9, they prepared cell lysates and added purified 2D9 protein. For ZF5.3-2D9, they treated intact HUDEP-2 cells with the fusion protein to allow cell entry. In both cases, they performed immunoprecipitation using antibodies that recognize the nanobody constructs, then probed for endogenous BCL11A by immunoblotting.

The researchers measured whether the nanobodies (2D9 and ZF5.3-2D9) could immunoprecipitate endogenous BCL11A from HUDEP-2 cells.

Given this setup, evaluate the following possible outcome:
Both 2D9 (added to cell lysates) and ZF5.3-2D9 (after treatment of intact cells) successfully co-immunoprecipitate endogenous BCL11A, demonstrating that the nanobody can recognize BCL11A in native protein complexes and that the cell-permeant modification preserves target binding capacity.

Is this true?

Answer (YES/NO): YES